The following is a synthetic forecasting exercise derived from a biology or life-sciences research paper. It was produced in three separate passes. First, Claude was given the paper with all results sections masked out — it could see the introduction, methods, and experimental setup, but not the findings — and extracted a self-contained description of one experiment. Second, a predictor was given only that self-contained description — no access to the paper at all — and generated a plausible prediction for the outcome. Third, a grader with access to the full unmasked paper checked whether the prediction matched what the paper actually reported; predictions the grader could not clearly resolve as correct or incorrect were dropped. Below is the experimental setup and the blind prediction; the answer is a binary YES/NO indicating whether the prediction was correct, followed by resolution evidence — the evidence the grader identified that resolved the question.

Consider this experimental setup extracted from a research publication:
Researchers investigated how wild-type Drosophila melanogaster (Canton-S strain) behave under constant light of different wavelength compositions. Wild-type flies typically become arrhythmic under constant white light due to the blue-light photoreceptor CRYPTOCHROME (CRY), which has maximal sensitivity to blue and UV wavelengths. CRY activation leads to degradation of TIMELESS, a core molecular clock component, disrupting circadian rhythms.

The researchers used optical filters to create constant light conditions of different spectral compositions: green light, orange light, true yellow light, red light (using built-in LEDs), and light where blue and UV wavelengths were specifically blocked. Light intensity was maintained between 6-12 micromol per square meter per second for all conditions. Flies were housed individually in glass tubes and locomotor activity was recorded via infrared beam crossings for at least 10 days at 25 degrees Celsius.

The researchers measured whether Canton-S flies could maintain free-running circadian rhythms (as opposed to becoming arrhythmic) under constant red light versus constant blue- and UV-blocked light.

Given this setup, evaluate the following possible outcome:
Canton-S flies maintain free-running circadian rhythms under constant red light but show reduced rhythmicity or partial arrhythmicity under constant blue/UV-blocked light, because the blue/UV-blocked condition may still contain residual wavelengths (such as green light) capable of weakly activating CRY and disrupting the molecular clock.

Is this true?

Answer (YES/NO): NO